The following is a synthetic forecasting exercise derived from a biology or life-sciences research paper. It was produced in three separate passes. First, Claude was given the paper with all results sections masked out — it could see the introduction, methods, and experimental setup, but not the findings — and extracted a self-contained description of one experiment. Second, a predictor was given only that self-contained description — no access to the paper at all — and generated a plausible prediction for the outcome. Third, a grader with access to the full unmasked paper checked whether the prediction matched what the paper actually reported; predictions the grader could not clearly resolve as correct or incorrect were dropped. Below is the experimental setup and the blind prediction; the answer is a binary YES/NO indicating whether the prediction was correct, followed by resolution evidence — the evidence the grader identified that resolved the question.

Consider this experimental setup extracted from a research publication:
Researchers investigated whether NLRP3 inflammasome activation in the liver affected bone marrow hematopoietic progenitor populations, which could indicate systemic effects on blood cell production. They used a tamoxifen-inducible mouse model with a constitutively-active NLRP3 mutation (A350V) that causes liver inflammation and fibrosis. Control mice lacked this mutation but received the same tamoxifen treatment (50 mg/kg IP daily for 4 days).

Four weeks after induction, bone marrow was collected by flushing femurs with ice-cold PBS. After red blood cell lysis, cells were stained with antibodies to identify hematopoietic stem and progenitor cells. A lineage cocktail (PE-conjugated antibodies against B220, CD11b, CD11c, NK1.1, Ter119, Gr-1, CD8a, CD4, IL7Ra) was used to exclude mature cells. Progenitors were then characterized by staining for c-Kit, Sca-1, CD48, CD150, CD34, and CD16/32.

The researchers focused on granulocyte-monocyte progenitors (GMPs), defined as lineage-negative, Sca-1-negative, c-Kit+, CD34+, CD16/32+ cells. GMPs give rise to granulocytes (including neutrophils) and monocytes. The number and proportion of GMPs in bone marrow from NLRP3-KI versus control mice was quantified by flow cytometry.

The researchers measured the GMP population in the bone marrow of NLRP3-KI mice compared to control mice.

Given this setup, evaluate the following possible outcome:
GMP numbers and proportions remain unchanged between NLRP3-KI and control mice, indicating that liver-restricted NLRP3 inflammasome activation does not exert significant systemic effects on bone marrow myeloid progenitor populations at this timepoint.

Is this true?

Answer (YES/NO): NO